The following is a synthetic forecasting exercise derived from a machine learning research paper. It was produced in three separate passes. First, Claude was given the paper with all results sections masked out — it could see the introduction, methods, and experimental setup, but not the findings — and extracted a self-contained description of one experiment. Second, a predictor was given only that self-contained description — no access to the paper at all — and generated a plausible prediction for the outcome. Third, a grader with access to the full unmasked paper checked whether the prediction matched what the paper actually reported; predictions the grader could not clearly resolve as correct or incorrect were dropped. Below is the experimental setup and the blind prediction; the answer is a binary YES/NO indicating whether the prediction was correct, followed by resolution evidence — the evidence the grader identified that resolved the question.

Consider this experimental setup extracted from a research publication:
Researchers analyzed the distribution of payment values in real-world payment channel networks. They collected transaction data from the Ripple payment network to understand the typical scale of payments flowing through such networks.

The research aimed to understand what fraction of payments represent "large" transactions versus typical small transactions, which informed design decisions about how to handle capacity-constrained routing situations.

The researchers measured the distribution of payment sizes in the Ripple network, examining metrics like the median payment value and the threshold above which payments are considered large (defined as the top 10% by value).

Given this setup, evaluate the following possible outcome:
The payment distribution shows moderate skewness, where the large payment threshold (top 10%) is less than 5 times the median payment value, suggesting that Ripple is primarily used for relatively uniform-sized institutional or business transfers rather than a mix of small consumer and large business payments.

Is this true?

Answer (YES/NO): NO